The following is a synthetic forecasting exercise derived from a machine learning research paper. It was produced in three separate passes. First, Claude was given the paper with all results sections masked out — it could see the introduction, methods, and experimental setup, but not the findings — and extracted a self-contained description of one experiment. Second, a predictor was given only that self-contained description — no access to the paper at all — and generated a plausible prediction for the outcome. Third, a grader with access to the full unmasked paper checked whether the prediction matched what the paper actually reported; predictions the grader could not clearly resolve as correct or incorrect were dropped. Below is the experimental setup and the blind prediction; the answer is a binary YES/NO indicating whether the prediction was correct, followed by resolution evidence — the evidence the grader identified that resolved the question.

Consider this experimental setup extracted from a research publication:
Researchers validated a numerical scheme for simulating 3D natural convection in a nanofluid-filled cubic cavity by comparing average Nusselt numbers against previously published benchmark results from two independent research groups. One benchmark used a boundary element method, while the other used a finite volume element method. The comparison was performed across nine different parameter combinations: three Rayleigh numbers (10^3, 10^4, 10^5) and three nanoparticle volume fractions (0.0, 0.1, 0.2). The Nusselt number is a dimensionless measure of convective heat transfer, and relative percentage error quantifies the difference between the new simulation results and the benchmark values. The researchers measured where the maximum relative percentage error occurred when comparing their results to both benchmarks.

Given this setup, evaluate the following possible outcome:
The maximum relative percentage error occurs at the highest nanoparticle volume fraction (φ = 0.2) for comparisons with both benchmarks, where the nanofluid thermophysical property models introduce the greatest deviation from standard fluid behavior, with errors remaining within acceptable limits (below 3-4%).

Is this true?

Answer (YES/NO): NO